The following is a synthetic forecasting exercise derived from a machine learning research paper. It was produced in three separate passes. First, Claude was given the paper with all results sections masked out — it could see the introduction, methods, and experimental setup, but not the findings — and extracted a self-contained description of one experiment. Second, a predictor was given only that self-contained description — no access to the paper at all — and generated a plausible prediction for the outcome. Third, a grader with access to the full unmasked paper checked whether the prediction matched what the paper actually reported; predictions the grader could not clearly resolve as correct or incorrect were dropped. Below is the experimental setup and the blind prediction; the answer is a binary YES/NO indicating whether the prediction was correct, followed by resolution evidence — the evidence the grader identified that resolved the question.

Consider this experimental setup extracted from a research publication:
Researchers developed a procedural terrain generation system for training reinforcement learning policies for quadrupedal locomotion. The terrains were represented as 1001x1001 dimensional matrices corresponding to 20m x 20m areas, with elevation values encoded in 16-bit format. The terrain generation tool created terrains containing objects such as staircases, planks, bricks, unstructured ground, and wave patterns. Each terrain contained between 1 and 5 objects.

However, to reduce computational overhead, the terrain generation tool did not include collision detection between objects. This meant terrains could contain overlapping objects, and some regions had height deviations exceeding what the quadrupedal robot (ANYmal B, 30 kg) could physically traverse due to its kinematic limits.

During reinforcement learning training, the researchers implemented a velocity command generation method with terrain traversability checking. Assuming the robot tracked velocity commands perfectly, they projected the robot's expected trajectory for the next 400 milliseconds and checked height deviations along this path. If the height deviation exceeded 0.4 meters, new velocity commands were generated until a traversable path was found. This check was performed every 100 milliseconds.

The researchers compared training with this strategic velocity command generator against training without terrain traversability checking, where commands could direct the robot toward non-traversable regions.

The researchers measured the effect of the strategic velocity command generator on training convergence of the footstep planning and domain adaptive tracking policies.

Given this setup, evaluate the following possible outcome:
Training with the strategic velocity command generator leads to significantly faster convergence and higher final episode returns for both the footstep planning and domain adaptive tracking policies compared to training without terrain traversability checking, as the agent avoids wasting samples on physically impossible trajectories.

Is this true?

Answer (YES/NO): YES